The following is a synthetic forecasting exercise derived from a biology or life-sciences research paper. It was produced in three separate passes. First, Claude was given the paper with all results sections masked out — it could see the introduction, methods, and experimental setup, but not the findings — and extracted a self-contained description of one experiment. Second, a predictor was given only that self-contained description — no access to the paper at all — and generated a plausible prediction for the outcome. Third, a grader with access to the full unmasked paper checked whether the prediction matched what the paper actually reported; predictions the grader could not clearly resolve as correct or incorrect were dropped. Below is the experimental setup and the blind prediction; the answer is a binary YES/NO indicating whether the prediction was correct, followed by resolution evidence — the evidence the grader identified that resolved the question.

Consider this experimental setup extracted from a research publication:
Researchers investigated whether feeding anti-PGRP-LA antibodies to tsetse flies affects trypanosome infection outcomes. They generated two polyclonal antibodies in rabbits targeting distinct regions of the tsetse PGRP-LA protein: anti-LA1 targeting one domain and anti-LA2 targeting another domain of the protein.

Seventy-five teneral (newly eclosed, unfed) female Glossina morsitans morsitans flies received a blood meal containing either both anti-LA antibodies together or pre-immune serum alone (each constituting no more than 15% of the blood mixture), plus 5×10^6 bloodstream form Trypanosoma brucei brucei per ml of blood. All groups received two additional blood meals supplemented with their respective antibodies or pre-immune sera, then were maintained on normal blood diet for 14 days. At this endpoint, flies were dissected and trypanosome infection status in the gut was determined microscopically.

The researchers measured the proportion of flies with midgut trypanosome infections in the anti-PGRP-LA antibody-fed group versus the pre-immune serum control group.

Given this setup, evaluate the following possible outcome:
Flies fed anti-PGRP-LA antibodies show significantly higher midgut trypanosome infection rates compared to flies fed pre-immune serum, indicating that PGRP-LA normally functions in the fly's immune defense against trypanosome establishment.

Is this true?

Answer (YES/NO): YES